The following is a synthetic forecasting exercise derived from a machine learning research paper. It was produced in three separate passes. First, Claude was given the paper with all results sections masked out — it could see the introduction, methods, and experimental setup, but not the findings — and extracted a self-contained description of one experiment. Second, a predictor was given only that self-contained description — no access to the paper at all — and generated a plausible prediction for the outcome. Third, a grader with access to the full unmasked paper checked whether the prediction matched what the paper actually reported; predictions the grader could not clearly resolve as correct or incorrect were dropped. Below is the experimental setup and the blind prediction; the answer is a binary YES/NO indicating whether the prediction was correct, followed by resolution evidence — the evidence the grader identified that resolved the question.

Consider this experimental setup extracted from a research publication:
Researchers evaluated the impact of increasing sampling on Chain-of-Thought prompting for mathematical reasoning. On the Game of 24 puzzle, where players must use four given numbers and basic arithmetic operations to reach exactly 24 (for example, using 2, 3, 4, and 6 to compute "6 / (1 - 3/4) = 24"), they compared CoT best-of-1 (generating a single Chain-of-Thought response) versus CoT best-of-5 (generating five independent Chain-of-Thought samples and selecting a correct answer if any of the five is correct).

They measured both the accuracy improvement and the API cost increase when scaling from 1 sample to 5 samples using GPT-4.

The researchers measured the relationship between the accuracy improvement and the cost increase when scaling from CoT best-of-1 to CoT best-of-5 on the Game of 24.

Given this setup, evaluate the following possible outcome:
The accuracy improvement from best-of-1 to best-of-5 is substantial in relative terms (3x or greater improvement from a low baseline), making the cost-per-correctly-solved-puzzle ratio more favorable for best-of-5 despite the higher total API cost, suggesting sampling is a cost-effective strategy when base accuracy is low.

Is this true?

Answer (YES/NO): YES